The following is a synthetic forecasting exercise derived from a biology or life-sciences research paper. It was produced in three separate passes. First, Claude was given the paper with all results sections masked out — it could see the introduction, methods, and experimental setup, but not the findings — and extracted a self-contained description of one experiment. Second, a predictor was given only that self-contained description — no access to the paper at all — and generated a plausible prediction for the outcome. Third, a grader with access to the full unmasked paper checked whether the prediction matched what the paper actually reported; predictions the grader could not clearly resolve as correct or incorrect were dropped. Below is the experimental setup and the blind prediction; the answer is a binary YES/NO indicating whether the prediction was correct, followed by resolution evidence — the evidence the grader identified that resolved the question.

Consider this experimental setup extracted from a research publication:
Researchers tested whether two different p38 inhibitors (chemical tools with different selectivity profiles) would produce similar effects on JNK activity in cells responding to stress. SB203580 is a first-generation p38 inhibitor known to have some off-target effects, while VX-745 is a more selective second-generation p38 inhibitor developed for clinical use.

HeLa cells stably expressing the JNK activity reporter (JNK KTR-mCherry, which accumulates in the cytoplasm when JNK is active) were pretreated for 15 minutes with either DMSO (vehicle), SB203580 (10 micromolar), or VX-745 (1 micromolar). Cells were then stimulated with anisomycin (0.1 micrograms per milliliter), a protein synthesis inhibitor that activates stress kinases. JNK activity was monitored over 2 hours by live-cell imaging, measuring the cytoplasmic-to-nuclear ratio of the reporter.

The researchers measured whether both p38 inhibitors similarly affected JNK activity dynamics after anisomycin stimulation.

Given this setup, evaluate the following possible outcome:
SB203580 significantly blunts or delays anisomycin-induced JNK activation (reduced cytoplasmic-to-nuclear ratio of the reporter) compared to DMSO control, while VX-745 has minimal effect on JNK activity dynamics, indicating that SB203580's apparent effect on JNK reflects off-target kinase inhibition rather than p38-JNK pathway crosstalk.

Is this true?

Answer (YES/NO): NO